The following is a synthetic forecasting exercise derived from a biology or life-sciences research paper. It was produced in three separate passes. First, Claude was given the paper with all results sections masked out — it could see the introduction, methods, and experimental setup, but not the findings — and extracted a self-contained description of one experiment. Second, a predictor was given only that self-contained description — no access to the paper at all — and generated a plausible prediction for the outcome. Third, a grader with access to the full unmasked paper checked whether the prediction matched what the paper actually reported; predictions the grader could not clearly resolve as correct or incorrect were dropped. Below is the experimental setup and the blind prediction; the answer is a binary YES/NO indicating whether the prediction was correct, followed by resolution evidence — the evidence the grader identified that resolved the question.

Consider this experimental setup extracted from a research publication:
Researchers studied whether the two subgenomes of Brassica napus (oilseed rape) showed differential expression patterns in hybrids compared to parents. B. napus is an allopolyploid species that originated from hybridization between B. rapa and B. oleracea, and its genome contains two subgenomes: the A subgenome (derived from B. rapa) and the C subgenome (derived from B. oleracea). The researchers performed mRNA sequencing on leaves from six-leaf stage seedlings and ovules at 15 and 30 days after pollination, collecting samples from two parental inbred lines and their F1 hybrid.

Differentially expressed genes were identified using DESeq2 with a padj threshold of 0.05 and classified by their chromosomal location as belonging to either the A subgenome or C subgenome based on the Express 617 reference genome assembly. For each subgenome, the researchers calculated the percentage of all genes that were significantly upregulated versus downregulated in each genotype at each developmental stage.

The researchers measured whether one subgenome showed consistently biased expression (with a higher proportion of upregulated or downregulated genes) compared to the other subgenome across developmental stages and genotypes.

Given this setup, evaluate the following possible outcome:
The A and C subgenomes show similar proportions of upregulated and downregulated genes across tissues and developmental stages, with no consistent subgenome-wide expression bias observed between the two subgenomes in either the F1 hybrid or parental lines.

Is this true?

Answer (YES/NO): YES